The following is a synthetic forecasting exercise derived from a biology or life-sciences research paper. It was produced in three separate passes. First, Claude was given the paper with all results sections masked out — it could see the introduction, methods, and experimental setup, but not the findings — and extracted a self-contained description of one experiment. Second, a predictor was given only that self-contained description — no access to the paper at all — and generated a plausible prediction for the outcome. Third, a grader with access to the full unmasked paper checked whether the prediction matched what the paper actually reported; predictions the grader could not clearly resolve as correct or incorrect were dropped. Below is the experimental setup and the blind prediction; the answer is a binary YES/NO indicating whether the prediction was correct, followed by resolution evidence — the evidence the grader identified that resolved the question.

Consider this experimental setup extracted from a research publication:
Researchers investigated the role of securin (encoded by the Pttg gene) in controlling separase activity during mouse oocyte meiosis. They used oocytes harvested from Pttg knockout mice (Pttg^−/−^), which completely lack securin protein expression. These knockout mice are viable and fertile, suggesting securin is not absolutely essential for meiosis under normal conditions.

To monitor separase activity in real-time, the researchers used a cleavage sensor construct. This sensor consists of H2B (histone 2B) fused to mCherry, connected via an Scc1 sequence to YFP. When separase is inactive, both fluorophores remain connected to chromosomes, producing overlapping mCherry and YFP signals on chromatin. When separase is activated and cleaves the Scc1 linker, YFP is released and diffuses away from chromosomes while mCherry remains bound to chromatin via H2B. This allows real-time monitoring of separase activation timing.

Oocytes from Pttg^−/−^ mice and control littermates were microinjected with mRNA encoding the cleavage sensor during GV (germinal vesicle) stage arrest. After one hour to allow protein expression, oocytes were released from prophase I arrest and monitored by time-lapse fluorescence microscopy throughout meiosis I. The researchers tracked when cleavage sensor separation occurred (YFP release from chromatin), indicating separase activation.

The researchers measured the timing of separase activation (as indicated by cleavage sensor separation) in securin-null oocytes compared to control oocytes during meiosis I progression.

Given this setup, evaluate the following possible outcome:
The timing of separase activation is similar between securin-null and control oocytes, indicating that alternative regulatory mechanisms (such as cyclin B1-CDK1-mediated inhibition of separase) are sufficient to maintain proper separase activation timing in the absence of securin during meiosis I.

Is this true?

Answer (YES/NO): YES